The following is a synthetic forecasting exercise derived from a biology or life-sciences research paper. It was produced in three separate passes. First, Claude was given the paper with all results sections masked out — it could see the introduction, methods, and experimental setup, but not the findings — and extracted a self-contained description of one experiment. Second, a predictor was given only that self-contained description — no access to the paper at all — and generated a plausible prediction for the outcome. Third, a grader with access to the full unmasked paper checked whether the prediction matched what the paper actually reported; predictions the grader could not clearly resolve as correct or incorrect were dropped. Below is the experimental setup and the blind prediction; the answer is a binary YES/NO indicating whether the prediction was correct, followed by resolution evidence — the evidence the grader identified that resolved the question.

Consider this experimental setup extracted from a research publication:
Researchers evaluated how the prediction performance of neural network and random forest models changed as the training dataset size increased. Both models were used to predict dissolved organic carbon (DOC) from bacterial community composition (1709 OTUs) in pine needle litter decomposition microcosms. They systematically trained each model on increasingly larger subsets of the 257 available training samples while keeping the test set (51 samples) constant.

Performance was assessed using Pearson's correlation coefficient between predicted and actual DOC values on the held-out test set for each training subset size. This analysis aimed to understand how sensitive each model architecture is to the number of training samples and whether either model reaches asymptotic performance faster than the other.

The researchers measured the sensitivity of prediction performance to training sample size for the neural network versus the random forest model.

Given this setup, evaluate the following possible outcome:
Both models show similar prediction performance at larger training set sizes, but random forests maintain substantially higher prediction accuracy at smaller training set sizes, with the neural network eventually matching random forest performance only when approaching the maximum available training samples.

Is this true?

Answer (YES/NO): NO